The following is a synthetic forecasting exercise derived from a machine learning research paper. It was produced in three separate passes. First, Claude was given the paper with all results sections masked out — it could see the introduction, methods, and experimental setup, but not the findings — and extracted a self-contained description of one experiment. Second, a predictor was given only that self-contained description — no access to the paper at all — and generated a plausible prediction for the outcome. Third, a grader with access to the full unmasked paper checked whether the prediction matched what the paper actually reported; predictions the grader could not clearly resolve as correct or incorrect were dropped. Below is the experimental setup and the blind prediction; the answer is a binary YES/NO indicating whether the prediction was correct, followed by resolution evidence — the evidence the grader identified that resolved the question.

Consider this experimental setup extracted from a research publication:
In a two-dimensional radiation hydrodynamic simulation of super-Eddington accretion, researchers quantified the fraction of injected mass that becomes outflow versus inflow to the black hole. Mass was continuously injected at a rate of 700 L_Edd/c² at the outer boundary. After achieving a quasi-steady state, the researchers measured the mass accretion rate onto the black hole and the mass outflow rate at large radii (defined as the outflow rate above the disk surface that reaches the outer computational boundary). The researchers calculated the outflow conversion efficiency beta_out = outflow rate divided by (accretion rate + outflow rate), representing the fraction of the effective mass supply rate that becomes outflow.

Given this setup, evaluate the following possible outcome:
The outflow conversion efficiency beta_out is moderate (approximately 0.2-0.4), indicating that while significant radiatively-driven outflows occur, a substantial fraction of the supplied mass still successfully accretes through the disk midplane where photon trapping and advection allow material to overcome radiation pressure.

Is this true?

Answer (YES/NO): NO